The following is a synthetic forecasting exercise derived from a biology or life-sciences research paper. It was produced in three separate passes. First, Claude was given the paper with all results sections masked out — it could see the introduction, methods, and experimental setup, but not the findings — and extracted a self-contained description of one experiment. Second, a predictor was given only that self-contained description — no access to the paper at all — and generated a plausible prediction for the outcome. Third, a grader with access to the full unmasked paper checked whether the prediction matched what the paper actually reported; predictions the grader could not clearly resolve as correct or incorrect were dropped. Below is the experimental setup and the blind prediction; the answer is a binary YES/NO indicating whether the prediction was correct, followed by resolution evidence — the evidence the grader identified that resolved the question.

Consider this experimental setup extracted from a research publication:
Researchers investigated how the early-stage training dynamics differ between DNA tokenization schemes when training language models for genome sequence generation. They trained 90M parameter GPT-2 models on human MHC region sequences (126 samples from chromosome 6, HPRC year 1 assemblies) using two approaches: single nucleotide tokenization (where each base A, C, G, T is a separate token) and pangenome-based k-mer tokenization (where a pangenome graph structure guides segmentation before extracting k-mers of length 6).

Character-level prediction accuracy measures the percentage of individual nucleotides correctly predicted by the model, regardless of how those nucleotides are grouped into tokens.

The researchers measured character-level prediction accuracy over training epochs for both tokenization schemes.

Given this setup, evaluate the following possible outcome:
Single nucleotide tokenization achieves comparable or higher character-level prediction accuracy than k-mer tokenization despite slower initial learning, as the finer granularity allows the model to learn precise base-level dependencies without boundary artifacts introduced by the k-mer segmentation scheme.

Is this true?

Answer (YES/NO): NO